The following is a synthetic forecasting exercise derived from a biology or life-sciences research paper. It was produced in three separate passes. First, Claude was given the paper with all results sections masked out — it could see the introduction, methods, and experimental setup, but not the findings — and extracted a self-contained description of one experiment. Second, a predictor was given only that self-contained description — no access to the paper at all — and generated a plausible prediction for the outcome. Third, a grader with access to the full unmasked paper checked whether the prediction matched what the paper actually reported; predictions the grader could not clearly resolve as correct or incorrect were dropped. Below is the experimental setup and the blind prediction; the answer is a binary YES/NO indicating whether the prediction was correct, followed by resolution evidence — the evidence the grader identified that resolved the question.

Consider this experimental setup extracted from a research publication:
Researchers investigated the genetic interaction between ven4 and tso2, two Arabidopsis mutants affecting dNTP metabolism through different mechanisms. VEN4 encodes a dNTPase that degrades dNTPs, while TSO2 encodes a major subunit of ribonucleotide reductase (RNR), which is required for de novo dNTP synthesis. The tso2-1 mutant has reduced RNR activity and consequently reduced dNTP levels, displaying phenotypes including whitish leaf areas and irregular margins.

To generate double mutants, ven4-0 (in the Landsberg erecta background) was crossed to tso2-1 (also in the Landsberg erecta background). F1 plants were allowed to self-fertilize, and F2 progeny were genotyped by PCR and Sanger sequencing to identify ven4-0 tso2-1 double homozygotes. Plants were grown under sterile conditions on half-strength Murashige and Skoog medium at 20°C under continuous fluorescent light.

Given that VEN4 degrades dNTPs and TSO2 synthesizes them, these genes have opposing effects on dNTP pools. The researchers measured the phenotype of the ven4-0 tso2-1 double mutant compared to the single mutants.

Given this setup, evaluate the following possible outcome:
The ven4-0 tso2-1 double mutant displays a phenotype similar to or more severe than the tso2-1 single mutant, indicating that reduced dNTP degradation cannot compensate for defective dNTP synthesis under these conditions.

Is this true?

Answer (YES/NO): YES